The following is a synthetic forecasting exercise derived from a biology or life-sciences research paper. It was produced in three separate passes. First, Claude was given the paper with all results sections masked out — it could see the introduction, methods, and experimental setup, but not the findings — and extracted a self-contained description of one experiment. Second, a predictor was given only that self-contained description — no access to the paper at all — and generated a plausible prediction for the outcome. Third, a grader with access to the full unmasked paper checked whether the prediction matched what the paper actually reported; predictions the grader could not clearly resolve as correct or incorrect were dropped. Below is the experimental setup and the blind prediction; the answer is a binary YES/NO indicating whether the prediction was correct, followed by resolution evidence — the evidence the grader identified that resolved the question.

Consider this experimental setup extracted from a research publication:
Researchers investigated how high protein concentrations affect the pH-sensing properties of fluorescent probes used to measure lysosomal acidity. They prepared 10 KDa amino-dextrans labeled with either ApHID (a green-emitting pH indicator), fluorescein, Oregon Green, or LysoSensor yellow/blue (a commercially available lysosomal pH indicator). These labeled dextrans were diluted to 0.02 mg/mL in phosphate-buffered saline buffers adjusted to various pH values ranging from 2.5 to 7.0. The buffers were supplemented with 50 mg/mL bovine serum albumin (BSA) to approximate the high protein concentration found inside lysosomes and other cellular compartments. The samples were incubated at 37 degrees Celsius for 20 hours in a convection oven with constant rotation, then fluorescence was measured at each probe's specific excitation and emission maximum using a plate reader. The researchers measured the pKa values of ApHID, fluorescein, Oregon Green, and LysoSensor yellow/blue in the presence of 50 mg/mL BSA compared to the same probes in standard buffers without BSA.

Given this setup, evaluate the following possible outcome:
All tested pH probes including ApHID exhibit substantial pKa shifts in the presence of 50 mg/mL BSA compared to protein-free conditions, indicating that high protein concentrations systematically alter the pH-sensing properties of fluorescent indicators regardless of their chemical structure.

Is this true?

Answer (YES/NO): NO